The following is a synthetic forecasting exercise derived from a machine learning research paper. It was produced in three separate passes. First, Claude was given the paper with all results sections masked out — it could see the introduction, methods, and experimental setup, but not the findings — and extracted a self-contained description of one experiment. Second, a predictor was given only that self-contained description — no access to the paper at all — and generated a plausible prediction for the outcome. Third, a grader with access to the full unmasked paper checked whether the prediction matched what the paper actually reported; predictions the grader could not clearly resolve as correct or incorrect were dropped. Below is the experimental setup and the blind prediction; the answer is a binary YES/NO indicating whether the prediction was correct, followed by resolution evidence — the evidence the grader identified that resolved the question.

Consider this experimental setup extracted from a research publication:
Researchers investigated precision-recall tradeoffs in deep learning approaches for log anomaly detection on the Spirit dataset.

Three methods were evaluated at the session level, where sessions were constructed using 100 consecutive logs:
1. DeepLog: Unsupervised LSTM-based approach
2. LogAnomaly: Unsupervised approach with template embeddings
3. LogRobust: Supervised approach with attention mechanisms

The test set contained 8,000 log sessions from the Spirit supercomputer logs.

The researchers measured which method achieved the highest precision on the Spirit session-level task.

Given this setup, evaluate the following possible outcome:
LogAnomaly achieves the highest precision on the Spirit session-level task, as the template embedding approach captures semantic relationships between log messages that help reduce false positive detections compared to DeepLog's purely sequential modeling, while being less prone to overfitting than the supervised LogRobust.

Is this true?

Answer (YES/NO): NO